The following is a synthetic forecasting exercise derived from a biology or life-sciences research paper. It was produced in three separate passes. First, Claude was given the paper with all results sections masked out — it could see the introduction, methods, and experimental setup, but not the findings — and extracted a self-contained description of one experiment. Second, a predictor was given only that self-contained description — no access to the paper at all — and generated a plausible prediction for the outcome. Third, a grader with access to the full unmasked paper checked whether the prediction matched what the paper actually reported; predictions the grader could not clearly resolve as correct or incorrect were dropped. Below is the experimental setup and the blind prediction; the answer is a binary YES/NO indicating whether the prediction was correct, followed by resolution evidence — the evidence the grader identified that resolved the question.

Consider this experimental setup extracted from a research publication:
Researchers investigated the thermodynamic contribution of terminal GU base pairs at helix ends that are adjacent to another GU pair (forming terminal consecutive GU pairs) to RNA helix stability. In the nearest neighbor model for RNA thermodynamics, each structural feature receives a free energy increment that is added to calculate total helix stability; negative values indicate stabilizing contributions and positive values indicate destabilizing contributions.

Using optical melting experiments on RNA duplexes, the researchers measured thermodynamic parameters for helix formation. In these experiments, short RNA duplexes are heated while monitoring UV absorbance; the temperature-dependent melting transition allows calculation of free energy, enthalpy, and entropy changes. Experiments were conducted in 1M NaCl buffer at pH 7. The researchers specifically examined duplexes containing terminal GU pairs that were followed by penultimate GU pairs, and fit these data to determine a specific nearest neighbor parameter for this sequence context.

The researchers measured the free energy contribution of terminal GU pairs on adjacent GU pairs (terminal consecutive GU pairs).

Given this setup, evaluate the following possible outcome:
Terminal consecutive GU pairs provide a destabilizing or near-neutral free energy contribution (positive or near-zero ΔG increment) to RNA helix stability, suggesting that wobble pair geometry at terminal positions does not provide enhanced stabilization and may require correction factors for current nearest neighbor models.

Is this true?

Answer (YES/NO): NO